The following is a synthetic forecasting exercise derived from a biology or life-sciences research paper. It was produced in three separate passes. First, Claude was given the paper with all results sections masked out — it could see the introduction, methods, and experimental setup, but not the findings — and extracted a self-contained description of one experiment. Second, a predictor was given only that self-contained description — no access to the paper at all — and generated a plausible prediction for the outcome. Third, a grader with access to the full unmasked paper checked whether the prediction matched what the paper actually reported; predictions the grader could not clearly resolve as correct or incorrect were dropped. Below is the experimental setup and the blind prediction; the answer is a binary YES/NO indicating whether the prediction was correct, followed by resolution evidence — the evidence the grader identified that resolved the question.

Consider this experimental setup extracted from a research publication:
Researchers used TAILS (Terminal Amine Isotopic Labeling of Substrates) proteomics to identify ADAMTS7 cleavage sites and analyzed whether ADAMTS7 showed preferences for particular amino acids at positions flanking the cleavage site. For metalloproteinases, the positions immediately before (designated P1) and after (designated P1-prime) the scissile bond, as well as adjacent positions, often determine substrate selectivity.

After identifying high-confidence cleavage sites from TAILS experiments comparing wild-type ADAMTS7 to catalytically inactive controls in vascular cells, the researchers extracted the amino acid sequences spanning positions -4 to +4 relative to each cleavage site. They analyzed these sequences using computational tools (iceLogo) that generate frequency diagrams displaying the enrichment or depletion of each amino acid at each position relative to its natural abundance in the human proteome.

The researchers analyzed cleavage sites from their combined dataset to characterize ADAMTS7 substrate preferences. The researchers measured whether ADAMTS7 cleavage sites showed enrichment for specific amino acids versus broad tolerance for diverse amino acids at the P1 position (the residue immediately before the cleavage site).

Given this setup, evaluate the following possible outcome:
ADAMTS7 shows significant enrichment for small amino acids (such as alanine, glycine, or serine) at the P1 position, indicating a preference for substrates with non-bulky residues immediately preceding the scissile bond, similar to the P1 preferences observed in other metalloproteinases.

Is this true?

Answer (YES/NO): YES